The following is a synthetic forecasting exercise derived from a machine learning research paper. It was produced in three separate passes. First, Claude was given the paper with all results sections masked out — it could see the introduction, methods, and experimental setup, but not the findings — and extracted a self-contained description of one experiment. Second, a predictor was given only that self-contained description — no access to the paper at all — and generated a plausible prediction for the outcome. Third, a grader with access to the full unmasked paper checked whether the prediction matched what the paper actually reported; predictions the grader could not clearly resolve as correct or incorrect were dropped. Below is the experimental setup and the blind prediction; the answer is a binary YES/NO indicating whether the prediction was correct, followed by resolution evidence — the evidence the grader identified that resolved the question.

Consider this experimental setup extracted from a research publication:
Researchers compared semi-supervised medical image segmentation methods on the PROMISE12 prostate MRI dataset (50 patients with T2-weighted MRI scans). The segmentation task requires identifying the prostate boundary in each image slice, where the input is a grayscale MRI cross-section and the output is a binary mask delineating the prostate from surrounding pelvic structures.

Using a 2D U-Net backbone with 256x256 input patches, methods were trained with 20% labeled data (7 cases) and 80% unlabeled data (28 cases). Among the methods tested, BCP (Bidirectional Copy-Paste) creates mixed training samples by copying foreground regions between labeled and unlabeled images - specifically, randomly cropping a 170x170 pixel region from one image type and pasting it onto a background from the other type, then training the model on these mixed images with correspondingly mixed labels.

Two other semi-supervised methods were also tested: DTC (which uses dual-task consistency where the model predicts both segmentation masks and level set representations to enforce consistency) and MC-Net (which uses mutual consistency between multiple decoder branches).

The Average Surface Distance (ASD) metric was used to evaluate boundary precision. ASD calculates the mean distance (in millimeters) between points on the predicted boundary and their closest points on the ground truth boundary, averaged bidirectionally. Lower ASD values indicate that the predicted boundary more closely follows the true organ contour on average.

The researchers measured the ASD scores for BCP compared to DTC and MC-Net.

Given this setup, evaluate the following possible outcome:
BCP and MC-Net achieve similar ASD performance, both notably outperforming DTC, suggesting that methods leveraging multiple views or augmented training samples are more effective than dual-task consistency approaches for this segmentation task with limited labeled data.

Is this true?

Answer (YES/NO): NO